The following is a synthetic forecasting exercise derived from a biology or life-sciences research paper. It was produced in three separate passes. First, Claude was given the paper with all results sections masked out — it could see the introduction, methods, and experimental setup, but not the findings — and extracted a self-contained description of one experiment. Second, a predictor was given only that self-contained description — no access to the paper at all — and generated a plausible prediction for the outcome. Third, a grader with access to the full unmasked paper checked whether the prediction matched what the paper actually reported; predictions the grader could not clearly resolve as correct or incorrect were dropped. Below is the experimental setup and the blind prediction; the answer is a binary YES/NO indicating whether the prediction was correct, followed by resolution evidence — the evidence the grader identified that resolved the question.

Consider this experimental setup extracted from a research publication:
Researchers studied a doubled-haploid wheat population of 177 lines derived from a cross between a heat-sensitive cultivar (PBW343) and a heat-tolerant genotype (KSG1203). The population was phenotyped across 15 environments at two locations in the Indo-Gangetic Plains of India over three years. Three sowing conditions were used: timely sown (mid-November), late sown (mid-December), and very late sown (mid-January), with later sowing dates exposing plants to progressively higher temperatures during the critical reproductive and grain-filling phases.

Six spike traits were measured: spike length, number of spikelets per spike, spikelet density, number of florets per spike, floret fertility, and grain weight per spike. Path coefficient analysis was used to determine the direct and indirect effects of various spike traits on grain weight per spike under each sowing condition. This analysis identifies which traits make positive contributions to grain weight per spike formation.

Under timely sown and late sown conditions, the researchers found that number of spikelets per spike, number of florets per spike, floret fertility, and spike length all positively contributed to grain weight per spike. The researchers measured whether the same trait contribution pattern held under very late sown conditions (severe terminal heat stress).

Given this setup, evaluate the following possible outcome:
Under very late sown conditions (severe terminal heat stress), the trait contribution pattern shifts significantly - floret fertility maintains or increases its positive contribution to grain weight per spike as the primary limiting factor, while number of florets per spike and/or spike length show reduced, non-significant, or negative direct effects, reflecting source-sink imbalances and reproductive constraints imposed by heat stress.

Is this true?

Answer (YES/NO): NO